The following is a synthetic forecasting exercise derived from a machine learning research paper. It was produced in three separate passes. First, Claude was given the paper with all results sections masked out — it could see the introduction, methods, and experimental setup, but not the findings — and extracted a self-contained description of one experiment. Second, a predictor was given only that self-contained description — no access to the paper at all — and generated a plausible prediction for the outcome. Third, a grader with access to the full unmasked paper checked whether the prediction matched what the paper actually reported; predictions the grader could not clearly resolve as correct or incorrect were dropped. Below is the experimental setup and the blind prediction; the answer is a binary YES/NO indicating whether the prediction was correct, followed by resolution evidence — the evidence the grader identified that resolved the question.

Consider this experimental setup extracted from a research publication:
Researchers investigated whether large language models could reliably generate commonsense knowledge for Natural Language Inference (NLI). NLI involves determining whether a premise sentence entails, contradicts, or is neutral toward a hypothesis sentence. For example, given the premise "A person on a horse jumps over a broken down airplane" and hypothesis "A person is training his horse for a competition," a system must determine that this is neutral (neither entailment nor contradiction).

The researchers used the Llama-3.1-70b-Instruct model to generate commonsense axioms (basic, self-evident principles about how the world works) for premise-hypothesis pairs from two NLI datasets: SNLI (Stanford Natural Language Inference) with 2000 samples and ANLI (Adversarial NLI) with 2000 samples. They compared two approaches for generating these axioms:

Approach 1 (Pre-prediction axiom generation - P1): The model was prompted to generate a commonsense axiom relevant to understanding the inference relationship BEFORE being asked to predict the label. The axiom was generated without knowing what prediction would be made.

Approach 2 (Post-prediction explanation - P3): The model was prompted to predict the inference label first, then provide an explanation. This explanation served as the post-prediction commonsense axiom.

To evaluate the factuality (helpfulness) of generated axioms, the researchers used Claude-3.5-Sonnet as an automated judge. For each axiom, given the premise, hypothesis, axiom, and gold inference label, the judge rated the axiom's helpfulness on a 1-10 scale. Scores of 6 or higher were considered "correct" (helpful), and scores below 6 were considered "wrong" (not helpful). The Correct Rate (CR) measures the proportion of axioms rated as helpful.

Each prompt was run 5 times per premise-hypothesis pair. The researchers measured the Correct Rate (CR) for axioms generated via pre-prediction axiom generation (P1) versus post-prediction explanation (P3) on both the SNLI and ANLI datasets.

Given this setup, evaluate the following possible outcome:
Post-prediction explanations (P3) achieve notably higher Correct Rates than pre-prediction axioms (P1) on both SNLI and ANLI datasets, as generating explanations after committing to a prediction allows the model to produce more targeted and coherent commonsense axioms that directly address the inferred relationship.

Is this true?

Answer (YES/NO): NO